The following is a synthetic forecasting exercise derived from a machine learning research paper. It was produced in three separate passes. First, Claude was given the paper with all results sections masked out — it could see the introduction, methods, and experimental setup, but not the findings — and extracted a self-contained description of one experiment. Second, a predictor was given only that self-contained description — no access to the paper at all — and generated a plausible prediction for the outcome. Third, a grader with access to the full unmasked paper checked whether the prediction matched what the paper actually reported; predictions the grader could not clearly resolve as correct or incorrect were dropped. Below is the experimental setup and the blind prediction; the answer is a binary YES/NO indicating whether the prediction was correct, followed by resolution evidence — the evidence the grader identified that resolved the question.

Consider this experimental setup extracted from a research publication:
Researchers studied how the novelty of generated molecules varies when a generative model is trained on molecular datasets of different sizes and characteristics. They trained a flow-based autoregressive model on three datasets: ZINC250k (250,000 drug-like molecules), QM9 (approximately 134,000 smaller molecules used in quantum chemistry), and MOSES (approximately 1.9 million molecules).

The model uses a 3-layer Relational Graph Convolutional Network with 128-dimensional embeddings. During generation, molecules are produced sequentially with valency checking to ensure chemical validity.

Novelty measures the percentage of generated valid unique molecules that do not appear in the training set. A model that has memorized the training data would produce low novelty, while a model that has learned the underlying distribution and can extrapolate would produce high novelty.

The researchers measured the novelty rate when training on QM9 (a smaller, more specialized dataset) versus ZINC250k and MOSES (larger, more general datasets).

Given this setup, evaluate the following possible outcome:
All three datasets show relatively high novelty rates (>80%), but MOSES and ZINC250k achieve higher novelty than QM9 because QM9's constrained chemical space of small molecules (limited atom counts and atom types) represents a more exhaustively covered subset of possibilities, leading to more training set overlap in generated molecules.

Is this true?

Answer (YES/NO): YES